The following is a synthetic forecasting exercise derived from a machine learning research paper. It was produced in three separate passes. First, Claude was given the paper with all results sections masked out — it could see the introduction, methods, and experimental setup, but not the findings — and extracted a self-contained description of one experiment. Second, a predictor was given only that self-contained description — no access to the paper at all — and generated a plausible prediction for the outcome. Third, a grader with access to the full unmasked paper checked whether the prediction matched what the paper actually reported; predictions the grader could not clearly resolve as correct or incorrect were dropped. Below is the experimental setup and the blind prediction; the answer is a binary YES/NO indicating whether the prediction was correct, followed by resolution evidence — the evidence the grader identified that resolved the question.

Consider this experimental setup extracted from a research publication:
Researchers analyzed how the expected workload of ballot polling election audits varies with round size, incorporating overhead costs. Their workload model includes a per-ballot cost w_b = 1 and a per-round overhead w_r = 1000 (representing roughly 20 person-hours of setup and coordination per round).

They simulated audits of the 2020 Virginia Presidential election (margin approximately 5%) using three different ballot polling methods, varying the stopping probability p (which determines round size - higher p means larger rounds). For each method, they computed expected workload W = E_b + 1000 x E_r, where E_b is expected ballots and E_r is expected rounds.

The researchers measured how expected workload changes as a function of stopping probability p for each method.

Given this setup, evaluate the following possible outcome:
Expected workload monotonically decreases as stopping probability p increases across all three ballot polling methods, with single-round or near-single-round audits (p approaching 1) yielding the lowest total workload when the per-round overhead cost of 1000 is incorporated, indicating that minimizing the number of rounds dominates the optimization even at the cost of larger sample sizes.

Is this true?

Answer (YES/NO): NO